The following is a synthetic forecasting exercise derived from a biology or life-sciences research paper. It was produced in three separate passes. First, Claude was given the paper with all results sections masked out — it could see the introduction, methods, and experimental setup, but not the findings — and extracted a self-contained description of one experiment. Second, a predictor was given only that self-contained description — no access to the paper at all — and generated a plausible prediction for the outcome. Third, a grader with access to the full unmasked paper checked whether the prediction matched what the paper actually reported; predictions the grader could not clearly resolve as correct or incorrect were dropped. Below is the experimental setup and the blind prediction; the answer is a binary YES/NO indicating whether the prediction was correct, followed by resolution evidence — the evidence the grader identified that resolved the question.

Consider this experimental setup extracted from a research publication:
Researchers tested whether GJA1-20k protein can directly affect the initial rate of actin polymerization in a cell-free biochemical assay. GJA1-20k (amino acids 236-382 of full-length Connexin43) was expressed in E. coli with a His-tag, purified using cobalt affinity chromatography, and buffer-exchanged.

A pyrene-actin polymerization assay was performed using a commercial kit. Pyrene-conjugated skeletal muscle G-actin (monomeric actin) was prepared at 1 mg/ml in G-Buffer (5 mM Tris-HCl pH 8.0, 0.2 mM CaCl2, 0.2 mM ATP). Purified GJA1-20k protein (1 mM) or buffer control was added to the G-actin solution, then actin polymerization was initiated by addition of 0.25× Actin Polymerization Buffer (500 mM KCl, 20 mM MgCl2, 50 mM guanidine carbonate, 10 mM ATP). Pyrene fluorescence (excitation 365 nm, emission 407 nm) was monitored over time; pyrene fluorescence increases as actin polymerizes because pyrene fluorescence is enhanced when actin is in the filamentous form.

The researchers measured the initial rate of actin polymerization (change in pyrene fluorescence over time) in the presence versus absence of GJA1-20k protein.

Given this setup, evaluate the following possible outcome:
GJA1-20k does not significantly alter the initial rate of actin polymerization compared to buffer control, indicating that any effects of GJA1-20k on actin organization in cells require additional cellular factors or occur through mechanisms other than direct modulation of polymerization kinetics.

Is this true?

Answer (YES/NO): NO